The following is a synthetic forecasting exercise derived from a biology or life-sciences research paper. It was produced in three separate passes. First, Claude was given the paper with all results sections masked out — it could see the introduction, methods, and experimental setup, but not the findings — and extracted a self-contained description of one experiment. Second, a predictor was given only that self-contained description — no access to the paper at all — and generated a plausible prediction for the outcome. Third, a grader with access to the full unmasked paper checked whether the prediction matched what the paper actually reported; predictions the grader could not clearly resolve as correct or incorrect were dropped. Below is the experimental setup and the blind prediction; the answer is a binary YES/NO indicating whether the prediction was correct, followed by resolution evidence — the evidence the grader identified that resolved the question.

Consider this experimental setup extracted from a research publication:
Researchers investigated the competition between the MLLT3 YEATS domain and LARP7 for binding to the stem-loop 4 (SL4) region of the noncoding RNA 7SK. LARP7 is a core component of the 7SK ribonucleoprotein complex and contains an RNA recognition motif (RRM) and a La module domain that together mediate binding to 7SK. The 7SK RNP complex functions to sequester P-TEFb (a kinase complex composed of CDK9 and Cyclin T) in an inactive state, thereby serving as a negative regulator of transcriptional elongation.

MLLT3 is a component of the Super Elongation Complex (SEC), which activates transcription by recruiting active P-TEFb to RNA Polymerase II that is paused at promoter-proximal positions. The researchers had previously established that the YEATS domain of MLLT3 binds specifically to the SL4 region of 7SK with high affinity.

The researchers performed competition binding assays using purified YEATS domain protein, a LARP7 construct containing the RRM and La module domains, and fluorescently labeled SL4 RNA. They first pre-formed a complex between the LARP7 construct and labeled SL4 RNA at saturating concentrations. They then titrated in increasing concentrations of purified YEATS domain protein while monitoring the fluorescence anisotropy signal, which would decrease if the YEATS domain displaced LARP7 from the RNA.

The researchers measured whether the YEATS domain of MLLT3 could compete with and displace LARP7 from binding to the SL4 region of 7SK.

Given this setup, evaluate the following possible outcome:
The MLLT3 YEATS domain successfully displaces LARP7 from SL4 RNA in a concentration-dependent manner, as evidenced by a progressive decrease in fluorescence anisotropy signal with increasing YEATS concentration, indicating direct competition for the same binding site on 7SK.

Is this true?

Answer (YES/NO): YES